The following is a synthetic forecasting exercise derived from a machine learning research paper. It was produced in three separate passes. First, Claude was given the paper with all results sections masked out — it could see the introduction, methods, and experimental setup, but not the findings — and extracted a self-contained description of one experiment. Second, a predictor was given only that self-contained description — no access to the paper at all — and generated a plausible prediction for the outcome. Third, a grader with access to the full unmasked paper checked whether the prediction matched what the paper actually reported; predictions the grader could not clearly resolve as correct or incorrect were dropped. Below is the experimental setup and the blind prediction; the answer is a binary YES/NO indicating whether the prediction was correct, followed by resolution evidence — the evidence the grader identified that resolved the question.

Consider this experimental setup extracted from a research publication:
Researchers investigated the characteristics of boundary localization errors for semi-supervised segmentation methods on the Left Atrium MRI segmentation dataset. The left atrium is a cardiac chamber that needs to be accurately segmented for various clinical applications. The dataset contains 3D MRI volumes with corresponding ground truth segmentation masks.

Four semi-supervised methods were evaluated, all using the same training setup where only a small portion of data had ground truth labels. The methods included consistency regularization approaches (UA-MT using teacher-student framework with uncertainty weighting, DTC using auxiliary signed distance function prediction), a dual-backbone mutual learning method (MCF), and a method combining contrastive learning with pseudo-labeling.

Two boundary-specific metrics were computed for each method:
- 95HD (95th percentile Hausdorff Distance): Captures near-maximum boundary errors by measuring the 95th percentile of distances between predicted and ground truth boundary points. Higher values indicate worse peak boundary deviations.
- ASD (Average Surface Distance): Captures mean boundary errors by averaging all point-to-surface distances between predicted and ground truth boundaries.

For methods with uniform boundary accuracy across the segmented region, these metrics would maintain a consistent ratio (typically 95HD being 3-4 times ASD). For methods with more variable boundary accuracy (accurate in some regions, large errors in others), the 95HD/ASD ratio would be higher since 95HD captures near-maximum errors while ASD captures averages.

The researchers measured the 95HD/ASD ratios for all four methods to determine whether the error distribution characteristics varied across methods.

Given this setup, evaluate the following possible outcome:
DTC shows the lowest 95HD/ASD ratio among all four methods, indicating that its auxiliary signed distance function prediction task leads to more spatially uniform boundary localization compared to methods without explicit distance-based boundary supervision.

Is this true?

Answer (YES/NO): NO